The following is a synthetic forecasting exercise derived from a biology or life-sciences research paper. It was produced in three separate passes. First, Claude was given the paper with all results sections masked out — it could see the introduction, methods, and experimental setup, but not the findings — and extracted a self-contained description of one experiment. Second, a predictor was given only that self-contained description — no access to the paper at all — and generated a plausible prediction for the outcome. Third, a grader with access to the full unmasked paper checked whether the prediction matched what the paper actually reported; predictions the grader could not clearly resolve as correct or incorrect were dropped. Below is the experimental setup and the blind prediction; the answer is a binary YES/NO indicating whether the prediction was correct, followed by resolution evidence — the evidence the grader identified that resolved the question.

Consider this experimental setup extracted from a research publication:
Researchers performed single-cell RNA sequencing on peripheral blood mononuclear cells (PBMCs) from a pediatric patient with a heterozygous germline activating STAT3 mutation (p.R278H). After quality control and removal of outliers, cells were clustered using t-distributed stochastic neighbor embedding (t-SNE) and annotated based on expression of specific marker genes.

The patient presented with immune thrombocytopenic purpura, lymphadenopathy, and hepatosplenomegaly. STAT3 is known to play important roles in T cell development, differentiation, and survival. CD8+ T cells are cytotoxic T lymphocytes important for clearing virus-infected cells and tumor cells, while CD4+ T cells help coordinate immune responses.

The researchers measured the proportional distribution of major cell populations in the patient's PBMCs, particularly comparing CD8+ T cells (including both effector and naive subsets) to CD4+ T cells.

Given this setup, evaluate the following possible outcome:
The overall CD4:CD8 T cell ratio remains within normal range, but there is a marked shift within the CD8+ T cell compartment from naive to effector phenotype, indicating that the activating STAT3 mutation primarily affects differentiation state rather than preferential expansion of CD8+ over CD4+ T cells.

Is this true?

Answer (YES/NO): NO